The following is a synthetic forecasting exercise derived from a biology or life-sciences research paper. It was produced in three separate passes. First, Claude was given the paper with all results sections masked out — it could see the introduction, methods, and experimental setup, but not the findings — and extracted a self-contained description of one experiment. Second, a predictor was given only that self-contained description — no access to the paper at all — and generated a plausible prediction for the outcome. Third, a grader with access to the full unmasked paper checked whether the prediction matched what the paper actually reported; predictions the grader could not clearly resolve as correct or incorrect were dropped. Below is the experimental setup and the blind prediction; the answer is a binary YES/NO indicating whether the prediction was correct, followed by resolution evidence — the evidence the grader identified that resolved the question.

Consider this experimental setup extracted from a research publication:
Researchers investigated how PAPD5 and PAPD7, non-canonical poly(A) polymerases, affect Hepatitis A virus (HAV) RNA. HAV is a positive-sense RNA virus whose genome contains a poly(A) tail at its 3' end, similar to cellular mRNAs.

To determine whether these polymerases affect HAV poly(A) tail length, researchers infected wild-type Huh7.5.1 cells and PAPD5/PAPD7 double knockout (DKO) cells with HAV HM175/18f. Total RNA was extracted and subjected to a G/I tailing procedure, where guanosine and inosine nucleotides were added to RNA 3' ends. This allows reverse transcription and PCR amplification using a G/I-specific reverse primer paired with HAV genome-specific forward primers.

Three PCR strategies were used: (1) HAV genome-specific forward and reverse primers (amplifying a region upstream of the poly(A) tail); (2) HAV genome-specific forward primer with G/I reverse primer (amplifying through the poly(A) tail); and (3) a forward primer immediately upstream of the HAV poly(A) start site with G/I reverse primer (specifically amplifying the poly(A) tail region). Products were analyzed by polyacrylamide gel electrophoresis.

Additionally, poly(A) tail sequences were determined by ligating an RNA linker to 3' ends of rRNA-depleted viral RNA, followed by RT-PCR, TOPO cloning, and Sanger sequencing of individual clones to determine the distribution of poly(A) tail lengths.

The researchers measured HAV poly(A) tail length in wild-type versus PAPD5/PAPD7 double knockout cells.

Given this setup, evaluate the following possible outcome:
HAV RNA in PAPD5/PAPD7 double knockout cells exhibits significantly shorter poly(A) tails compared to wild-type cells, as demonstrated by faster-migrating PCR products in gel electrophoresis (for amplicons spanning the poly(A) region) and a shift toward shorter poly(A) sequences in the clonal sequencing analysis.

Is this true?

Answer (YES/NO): NO